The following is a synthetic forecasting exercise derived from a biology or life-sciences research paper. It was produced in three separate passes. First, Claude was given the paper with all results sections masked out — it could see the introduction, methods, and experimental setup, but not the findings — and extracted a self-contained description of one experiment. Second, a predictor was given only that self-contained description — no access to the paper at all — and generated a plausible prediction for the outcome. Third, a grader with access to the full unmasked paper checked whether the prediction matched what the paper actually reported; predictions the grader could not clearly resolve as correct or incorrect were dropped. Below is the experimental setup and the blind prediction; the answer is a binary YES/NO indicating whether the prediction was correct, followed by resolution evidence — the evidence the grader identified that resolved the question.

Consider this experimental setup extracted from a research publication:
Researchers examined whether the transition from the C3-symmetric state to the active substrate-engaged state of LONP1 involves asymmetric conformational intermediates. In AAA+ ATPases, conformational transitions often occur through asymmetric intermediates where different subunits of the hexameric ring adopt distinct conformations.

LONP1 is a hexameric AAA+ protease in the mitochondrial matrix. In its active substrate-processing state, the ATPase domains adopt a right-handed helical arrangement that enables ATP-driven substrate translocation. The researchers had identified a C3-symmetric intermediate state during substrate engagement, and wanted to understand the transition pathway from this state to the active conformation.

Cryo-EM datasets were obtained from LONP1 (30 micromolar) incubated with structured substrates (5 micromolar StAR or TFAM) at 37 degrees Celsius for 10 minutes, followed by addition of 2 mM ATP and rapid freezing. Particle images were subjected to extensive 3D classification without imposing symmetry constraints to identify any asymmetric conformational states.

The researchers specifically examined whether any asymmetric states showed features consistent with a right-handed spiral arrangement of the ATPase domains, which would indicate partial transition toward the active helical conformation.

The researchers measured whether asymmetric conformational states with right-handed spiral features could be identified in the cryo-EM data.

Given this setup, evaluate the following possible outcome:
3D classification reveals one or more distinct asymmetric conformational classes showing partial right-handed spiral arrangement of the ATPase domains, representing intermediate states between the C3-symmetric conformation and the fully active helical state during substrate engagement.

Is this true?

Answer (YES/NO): YES